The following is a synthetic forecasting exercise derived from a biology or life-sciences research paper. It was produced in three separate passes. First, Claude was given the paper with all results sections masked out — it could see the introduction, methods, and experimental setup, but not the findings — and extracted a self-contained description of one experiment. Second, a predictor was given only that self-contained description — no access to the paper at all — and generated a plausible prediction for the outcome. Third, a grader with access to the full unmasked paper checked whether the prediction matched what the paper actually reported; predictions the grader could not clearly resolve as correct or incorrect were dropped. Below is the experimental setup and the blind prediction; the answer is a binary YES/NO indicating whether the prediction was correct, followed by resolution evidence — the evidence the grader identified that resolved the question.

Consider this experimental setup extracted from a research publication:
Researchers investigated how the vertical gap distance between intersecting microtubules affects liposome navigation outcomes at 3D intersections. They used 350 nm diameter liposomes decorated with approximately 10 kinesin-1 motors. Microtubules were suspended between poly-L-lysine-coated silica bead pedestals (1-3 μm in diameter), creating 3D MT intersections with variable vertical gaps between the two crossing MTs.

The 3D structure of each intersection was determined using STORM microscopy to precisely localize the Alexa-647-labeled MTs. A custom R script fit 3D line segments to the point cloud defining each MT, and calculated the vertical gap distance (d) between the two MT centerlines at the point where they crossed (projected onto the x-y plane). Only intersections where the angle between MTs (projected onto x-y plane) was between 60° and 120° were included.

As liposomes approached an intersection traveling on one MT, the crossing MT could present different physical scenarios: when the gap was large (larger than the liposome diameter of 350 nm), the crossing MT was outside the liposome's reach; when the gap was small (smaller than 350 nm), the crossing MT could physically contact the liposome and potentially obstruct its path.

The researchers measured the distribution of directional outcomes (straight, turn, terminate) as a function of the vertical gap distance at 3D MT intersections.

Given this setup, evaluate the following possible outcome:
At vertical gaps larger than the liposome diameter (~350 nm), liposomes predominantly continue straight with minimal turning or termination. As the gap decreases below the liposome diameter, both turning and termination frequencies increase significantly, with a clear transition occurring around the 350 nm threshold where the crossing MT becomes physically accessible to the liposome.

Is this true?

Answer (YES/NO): NO